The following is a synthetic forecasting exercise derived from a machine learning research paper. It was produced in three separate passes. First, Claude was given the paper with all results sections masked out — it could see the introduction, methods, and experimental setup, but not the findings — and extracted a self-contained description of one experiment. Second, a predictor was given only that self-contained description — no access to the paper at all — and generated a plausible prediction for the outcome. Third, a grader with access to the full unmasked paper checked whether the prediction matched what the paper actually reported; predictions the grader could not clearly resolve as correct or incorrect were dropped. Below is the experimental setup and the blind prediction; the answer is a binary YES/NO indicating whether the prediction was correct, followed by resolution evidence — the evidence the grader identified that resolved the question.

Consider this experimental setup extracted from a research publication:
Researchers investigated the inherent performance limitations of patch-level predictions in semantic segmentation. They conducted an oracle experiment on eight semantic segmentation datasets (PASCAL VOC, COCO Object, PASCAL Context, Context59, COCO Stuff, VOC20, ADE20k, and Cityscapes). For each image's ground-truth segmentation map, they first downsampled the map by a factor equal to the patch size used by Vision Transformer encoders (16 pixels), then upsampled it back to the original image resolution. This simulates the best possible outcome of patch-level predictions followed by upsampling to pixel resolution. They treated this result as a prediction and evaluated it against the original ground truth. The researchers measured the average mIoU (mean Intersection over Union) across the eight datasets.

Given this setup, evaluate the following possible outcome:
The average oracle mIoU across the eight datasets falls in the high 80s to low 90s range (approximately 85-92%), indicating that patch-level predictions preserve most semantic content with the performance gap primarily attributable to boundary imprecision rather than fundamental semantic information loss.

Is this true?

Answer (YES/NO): YES